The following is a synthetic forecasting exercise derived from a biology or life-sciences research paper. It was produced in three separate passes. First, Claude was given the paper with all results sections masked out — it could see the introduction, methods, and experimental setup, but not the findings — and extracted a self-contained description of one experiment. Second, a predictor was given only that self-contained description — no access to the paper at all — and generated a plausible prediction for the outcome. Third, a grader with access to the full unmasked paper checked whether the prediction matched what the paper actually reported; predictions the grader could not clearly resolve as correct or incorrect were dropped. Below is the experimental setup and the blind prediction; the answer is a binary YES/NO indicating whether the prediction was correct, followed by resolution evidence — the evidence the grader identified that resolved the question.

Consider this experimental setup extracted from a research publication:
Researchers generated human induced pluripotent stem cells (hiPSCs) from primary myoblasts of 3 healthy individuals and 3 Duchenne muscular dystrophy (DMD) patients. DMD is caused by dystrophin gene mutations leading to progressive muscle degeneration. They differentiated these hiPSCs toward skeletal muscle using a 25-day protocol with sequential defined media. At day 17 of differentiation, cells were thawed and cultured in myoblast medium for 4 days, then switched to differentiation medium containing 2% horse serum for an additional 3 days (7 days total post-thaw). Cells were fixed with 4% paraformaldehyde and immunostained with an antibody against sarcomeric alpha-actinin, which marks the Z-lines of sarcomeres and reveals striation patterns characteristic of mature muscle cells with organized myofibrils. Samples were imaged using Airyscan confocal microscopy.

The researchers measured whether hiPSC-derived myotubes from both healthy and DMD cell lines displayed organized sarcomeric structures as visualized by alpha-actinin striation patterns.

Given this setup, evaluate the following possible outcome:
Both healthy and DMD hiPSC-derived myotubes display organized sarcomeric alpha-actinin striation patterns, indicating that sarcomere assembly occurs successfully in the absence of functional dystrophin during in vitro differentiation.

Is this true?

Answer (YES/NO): YES